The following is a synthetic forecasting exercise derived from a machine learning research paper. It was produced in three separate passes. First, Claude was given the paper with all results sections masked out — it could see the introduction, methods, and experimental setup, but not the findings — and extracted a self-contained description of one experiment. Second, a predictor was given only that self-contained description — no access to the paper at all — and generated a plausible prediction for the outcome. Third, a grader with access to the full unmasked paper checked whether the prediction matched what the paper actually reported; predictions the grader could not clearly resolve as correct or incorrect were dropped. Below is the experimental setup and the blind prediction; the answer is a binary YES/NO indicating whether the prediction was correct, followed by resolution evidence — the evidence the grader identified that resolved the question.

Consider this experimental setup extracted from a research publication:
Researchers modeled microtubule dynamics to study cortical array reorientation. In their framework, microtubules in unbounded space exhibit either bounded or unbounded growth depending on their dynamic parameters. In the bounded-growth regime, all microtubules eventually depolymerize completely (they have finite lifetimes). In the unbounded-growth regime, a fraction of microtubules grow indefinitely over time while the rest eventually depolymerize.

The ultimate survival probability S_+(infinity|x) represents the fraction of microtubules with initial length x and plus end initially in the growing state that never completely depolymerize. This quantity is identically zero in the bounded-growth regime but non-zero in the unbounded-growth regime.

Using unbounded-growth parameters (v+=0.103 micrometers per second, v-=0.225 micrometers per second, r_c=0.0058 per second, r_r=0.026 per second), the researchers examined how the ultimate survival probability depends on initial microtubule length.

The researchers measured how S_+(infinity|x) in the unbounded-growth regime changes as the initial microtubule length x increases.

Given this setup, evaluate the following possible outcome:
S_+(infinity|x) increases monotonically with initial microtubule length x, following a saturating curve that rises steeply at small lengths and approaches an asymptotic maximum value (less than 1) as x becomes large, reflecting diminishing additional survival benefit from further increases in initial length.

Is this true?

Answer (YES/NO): NO